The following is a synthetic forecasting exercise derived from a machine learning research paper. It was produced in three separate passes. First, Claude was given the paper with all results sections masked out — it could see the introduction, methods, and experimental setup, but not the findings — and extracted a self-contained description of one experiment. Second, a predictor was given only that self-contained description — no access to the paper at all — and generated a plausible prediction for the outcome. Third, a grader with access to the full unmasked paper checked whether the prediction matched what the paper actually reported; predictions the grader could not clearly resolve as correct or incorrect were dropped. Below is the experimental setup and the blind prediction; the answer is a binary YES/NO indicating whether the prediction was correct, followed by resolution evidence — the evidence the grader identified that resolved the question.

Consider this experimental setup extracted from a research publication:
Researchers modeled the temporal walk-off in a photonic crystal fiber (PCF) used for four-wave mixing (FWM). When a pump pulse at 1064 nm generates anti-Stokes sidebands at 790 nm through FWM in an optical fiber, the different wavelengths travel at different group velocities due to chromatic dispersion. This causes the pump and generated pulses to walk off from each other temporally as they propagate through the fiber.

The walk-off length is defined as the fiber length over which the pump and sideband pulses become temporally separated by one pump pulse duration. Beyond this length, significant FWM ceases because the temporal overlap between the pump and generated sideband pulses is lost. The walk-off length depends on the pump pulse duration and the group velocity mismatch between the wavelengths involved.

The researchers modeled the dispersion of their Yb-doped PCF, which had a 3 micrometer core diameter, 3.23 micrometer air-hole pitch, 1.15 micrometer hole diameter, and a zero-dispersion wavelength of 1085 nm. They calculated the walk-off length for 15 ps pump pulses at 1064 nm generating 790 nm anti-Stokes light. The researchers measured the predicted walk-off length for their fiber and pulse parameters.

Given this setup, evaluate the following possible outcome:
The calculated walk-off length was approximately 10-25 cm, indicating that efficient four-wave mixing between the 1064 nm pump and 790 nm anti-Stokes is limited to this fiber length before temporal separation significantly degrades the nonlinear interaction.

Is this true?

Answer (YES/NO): NO